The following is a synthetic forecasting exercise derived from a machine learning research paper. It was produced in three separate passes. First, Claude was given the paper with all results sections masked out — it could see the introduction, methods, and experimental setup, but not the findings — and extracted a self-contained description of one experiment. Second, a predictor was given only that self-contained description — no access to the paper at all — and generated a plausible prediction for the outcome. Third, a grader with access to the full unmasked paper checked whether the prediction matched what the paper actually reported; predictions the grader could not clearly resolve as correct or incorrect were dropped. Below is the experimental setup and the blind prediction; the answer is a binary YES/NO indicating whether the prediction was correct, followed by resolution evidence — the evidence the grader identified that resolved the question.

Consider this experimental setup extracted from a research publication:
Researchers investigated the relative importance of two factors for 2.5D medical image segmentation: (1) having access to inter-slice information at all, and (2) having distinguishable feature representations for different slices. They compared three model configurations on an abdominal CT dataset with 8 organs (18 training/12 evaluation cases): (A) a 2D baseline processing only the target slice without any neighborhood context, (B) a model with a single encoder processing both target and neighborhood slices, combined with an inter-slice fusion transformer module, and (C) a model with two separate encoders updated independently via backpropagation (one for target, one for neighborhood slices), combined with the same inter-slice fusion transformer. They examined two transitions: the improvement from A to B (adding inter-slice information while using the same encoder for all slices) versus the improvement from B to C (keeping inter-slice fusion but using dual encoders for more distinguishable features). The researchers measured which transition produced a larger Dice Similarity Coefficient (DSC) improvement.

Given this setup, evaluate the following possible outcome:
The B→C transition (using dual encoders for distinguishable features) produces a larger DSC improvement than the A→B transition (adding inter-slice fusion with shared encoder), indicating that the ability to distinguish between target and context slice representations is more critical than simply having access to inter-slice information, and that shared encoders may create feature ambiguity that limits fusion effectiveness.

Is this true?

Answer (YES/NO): NO